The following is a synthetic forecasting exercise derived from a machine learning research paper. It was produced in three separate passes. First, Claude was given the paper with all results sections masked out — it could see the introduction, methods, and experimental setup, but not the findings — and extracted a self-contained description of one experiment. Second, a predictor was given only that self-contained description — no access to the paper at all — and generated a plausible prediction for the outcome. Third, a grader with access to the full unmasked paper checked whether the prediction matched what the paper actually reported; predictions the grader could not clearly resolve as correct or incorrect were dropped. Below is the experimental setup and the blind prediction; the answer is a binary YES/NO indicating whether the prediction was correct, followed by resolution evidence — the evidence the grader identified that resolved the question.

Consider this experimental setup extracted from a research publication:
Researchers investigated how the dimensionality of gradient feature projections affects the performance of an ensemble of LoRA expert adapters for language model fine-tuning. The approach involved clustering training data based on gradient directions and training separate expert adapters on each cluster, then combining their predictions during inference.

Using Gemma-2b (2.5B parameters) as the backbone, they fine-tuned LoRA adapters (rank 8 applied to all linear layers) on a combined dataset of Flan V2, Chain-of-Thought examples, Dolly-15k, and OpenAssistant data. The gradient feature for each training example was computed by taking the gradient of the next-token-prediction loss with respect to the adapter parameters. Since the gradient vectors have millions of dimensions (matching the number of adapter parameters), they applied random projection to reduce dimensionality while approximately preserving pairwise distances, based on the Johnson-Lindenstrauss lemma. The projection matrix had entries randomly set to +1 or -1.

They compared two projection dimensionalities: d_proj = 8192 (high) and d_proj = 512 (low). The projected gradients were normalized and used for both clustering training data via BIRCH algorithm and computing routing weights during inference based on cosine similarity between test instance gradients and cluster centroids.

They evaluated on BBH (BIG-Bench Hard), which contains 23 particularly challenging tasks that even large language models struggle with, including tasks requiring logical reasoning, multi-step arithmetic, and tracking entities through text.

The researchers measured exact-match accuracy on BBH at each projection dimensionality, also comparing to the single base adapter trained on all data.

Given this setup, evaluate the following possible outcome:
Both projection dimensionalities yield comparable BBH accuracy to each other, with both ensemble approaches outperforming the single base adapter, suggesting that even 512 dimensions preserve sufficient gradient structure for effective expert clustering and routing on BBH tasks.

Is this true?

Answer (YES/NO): NO